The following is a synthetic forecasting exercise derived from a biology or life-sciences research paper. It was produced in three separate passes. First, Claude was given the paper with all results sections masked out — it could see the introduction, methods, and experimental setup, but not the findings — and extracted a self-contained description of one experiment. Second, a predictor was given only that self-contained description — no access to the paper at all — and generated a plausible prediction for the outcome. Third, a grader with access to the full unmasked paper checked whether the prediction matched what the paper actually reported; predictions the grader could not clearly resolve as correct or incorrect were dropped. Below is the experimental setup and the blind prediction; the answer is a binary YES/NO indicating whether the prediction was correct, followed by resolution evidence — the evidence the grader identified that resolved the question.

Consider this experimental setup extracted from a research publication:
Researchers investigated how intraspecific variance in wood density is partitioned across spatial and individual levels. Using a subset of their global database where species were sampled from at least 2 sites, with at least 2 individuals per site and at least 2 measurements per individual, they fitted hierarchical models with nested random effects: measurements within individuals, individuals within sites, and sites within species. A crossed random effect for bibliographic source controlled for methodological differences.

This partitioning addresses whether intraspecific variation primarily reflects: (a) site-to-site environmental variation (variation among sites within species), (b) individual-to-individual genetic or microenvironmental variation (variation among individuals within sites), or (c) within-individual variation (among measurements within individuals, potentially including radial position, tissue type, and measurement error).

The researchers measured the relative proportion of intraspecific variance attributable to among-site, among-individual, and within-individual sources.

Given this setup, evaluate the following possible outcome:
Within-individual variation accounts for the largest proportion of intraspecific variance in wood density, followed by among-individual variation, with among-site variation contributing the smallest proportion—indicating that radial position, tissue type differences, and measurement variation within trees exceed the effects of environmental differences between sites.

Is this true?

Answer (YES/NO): NO